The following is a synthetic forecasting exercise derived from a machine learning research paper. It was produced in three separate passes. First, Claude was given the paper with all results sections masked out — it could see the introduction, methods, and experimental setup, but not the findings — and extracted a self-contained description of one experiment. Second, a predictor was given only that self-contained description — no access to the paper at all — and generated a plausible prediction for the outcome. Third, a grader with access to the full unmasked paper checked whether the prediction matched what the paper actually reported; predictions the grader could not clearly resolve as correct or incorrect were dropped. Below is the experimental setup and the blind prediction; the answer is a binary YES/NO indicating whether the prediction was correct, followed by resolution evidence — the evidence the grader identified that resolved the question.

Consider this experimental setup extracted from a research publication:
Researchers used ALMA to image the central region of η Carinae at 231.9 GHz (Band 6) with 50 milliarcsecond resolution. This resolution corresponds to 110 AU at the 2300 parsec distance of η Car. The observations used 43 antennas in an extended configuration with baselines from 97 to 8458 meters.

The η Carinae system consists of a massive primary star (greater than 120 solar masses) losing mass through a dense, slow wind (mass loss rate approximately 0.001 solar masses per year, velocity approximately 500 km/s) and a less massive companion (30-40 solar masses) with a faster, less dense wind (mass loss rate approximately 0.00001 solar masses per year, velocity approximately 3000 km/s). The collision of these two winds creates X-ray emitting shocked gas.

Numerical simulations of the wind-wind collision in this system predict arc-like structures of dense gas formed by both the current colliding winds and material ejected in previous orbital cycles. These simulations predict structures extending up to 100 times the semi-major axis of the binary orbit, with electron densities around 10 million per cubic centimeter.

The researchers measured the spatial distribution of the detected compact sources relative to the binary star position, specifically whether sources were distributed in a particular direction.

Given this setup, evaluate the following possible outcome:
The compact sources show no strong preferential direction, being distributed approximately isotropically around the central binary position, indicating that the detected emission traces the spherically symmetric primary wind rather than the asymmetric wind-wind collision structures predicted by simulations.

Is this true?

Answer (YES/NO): NO